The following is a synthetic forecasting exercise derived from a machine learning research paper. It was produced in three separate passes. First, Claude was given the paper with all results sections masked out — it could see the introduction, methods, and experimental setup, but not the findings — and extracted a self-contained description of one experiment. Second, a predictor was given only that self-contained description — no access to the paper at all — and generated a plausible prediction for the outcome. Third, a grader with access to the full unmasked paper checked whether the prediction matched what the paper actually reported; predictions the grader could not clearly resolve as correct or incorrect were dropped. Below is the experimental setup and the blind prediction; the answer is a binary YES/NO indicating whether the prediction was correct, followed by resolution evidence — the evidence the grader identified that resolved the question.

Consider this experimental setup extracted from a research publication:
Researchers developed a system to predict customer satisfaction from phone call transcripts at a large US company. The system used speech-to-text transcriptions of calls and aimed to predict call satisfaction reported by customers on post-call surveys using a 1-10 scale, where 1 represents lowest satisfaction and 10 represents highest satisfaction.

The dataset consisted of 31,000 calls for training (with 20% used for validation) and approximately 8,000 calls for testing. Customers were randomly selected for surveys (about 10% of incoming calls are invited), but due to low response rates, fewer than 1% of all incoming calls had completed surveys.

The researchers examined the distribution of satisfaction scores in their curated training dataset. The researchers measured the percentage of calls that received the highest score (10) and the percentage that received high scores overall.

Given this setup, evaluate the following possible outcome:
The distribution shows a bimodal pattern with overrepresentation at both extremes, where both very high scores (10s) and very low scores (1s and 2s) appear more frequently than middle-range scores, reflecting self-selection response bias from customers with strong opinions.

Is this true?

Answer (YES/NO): NO